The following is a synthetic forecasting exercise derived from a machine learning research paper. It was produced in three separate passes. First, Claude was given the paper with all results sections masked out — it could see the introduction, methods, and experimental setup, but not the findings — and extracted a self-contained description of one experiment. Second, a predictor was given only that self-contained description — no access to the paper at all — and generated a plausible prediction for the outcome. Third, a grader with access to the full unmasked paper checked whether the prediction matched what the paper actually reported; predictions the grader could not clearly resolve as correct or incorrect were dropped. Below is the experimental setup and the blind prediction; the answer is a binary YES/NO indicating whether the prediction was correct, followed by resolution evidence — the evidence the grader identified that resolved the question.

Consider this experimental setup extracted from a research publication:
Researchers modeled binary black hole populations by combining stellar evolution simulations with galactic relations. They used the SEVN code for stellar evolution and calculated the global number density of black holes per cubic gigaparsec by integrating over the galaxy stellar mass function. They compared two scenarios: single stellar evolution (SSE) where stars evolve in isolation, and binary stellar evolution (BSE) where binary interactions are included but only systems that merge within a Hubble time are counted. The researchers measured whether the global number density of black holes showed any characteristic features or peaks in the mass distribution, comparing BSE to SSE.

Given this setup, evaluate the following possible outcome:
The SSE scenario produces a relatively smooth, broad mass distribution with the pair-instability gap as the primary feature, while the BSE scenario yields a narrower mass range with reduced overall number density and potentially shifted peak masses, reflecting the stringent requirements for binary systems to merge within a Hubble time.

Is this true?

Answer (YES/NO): NO